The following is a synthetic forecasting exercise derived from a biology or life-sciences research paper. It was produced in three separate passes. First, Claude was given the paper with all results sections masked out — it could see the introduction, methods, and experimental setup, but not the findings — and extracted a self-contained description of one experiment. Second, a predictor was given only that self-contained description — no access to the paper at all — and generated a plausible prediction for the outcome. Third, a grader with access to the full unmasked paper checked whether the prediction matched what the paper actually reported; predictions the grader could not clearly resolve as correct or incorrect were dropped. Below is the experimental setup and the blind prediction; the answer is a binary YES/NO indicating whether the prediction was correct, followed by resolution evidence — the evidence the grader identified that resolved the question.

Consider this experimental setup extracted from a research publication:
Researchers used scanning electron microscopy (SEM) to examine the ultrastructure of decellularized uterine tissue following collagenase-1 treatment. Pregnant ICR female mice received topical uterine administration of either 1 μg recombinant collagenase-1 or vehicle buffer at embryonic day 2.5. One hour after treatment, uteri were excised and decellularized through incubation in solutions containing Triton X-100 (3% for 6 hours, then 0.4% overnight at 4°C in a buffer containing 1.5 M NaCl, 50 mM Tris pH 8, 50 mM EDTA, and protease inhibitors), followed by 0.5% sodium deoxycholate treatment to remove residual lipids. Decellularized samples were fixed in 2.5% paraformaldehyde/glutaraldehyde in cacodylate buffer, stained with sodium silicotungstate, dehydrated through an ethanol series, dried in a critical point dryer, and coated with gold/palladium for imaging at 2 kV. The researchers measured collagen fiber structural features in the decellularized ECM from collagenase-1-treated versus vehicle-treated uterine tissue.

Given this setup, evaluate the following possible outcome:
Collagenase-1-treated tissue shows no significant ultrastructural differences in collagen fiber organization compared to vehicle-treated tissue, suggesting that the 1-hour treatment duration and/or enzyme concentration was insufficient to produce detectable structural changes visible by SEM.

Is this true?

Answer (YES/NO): NO